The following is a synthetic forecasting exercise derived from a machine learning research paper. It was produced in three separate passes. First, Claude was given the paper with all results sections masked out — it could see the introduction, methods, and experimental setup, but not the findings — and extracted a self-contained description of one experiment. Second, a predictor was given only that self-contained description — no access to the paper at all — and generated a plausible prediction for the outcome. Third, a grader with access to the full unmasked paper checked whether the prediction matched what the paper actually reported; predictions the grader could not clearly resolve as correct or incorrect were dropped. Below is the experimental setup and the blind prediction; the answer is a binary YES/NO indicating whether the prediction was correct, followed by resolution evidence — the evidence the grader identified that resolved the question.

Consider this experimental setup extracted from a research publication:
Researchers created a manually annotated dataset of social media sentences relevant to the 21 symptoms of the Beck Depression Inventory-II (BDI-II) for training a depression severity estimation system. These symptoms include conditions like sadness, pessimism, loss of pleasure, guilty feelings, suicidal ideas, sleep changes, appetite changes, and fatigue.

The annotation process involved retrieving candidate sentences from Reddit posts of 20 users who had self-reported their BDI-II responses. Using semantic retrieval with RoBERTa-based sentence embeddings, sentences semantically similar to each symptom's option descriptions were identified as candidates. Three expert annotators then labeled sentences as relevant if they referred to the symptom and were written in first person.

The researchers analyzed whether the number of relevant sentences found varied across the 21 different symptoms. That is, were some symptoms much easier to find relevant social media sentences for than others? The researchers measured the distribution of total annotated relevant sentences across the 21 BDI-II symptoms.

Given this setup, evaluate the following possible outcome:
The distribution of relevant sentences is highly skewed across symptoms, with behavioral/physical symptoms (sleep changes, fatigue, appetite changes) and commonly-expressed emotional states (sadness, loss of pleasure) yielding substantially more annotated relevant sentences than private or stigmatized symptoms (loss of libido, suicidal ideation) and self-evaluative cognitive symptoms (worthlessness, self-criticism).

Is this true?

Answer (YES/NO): NO